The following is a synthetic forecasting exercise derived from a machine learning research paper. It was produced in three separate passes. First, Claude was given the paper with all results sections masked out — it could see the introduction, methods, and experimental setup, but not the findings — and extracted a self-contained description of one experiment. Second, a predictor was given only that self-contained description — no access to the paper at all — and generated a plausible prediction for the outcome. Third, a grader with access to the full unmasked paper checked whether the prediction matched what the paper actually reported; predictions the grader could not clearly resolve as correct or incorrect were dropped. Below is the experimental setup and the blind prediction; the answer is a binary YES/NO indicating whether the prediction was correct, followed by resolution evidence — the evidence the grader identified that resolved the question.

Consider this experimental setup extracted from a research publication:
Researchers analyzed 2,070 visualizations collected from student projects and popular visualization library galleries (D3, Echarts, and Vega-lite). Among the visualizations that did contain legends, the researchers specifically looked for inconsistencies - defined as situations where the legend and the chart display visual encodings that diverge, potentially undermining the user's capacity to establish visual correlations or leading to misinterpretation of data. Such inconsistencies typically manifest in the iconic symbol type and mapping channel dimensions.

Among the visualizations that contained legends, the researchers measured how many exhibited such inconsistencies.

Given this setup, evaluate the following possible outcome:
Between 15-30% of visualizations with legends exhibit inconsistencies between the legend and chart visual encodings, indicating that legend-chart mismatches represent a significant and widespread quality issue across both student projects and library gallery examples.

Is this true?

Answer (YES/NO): YES